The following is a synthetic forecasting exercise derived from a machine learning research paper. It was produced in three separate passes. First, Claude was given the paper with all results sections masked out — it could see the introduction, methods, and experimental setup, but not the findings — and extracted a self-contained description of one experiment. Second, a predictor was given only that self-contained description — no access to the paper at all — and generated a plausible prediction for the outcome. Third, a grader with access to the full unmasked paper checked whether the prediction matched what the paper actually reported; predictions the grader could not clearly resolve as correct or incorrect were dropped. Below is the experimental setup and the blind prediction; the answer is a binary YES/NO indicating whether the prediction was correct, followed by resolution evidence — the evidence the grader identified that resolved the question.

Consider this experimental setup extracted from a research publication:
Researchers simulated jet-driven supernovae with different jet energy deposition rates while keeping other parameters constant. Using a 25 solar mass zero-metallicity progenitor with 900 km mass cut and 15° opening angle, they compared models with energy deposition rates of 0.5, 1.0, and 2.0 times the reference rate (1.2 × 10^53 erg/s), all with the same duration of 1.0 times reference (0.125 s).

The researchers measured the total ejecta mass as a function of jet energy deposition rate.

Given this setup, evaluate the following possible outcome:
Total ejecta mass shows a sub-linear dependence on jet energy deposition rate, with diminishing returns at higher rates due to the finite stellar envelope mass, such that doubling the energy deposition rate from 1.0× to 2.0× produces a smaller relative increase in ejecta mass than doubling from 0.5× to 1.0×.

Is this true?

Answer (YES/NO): YES